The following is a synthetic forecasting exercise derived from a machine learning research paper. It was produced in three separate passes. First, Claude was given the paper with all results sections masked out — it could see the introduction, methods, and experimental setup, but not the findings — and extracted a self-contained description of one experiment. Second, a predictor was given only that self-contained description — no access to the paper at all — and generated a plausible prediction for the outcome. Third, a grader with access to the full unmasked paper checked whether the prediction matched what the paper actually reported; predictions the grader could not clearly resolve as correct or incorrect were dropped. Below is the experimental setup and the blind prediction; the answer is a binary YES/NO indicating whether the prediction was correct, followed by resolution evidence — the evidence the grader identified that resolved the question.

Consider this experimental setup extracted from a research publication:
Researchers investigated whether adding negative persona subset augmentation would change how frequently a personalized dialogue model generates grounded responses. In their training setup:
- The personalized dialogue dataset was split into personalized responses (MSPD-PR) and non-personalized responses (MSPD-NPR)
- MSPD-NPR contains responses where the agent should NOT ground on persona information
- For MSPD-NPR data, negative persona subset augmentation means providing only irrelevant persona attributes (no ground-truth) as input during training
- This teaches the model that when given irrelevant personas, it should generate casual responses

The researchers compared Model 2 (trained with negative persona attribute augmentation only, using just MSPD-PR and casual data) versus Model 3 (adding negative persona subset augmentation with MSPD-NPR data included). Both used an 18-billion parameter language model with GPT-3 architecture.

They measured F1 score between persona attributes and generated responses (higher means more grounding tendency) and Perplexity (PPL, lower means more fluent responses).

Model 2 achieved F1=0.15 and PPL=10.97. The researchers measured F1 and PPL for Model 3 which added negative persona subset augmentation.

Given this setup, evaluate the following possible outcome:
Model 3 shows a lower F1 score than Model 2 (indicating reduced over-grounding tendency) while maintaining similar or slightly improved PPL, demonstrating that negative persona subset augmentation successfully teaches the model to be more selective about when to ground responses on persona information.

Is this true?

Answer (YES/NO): NO